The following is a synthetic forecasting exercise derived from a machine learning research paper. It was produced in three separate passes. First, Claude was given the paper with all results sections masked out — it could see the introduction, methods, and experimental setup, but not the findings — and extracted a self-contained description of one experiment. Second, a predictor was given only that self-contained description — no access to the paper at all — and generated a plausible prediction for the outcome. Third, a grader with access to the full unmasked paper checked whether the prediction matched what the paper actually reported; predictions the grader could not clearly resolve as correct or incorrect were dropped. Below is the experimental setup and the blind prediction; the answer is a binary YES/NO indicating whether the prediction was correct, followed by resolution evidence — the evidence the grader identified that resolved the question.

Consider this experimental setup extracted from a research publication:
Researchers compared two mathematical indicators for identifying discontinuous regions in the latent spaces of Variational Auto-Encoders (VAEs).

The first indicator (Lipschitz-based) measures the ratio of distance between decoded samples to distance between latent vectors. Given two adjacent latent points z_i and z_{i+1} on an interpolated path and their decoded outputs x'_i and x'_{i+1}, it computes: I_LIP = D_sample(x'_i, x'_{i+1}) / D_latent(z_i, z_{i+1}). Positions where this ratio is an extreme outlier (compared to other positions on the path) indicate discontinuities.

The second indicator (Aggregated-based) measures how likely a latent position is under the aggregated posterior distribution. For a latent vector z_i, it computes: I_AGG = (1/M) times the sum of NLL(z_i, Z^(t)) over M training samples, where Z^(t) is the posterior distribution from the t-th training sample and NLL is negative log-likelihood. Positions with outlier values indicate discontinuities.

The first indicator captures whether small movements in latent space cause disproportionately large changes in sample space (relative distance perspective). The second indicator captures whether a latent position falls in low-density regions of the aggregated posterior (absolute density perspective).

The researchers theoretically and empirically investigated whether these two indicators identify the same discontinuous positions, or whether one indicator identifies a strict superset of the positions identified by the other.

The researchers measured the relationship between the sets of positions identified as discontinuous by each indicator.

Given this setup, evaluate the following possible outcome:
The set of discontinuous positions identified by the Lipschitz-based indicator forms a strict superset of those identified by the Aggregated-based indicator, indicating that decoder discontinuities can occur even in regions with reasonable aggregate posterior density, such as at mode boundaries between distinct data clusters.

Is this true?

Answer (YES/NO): YES